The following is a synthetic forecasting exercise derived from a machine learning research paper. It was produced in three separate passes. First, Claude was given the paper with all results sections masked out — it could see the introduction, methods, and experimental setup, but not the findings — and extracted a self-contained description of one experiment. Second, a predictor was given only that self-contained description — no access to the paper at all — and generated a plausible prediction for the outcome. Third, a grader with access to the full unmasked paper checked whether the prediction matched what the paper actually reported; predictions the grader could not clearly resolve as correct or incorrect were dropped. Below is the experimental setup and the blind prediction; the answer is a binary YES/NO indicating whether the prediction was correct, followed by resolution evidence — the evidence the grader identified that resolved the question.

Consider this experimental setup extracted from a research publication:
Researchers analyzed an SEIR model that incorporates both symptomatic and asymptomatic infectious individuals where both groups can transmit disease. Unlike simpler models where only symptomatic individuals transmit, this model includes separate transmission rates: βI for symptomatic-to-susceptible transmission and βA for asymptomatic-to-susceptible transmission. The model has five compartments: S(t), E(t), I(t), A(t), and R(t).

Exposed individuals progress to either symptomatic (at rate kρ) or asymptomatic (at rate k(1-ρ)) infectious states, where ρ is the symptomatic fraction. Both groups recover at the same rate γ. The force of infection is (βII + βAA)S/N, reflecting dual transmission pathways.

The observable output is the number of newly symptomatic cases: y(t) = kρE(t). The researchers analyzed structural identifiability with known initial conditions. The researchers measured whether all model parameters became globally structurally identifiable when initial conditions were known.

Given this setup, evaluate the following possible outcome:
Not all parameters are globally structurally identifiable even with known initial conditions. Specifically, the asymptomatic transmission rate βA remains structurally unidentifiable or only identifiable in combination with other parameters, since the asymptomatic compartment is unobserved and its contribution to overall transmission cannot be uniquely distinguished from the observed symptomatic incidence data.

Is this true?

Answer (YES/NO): NO